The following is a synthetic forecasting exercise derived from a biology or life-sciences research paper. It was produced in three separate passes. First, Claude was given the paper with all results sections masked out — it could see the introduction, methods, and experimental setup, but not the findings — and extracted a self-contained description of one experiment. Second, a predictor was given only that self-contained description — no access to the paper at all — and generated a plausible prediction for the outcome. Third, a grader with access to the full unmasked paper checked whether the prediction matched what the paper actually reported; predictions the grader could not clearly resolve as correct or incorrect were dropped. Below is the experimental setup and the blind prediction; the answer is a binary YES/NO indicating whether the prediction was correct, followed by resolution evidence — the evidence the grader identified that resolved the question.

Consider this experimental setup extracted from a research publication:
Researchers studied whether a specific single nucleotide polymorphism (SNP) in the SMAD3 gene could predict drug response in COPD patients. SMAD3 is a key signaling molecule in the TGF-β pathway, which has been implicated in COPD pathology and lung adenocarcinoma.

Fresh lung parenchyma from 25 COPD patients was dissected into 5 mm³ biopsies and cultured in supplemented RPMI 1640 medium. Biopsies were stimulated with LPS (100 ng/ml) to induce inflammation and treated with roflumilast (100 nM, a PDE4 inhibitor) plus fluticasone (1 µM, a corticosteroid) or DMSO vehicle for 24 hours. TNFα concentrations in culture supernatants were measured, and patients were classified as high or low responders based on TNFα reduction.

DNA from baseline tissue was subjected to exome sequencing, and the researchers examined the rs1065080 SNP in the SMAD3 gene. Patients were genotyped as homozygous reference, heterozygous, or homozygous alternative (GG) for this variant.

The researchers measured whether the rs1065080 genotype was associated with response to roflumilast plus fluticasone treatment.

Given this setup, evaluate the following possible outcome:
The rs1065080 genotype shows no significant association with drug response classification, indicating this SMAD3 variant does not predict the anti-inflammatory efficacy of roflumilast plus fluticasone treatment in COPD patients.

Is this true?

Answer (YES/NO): NO